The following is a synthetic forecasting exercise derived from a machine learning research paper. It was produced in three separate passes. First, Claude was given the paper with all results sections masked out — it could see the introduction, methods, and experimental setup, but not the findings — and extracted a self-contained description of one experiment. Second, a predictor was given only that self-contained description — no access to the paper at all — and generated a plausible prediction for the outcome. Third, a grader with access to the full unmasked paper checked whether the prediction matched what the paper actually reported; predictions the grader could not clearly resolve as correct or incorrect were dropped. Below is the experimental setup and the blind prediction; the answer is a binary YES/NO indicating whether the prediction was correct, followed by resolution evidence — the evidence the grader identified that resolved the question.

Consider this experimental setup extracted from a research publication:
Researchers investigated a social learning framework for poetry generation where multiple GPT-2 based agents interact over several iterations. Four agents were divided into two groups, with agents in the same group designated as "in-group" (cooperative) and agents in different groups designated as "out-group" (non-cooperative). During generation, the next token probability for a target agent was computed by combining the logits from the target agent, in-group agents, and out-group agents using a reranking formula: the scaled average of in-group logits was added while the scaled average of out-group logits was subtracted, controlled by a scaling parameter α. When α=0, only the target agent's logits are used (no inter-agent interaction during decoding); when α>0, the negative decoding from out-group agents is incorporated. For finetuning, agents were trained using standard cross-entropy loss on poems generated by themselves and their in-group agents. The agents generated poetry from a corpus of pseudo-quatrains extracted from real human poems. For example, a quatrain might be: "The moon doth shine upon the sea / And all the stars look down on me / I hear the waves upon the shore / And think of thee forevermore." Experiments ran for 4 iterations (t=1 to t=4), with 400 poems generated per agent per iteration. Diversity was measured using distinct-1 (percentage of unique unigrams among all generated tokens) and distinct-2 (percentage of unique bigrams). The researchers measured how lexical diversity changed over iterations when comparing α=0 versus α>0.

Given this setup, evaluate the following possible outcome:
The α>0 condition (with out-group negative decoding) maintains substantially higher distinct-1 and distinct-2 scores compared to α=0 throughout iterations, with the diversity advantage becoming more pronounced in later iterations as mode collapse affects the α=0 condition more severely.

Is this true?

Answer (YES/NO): NO